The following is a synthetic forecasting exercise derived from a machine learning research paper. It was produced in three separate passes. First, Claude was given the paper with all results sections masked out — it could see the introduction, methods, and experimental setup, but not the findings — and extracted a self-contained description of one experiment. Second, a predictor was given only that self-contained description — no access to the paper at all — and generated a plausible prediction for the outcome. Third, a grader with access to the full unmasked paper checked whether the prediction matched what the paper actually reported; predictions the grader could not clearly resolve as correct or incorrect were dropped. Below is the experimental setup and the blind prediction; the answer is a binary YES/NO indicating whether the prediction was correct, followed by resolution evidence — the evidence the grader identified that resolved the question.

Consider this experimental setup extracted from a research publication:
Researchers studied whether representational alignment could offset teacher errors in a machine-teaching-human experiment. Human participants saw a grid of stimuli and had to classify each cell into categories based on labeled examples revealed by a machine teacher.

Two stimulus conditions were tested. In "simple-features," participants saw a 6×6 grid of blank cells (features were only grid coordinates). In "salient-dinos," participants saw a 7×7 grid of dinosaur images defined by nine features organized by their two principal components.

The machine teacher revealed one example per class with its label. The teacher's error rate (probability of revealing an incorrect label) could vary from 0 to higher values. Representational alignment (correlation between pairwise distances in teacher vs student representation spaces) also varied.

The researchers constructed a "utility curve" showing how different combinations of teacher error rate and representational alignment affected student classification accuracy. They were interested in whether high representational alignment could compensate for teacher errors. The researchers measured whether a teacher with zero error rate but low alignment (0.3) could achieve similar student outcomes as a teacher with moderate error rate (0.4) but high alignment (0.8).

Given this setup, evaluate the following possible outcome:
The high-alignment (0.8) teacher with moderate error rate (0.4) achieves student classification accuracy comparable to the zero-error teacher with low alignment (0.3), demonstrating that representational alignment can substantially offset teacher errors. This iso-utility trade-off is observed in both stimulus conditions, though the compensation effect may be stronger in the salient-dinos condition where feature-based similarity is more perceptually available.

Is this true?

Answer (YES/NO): YES